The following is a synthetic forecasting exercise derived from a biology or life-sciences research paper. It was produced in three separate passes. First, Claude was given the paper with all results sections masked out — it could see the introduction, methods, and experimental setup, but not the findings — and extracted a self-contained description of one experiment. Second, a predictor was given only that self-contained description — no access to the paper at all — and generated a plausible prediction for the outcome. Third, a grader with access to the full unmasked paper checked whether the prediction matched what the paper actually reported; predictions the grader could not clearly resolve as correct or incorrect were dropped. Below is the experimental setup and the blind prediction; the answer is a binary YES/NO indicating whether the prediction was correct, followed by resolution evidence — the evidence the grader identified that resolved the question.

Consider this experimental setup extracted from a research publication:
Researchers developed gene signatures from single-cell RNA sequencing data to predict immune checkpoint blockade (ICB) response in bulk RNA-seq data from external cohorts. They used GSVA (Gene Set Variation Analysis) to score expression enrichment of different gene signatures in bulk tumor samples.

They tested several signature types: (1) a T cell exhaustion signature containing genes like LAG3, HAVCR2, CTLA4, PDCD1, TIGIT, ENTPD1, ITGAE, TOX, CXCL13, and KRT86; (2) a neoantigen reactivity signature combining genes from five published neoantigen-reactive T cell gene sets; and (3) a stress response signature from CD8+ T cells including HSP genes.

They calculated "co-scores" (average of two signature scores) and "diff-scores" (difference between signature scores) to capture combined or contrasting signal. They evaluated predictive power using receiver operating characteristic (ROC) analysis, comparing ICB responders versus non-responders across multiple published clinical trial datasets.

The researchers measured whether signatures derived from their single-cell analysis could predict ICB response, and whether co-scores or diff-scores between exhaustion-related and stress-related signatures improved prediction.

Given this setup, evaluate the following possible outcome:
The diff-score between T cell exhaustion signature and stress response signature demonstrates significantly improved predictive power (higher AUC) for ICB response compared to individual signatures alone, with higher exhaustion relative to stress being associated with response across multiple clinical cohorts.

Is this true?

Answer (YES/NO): NO